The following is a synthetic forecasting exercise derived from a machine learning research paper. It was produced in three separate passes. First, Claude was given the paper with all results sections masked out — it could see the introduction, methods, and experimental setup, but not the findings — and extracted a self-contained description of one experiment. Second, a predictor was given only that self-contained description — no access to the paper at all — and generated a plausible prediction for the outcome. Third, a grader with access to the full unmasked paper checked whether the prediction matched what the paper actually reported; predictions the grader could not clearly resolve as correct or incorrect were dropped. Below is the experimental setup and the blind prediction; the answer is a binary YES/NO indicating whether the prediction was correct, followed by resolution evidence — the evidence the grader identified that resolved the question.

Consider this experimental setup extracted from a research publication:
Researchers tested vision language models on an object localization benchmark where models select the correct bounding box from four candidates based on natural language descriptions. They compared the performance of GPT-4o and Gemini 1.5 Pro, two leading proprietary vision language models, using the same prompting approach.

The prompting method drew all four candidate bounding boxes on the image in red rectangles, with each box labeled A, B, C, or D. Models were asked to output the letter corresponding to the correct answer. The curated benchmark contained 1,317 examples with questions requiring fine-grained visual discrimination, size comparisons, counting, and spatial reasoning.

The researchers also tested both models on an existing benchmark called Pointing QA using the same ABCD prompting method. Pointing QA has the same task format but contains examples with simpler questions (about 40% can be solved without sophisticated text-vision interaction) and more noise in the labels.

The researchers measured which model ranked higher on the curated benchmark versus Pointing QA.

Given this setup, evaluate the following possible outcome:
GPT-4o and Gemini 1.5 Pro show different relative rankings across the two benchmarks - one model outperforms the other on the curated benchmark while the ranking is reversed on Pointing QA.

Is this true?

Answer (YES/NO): YES